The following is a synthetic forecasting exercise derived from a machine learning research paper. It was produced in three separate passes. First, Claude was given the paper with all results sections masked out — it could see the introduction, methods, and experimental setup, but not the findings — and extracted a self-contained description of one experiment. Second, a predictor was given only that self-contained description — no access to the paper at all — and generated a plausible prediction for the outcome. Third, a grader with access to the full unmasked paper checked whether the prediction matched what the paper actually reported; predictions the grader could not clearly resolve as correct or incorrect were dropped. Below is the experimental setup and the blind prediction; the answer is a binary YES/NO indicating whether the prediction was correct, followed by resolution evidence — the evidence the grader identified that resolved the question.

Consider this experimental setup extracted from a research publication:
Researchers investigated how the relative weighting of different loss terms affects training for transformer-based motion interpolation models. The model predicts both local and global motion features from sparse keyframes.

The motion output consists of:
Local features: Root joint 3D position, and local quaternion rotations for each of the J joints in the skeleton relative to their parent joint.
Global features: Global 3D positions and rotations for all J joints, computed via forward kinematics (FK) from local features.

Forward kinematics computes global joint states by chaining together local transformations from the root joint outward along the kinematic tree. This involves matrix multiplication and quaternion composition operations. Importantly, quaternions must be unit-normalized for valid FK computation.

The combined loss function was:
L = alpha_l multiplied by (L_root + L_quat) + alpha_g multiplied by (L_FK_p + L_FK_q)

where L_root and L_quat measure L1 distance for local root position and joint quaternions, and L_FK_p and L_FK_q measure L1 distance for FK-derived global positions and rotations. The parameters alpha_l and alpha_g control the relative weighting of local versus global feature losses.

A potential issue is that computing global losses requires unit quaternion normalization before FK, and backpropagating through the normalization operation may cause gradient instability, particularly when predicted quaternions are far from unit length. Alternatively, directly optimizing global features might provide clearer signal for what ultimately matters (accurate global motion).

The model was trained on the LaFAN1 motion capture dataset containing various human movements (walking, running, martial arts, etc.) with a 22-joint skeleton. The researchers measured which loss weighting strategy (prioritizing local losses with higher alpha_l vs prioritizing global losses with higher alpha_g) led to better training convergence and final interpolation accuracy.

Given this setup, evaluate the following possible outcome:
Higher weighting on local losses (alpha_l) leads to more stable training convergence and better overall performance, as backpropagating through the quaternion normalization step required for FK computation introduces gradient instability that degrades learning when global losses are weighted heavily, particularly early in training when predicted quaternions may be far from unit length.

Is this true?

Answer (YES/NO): YES